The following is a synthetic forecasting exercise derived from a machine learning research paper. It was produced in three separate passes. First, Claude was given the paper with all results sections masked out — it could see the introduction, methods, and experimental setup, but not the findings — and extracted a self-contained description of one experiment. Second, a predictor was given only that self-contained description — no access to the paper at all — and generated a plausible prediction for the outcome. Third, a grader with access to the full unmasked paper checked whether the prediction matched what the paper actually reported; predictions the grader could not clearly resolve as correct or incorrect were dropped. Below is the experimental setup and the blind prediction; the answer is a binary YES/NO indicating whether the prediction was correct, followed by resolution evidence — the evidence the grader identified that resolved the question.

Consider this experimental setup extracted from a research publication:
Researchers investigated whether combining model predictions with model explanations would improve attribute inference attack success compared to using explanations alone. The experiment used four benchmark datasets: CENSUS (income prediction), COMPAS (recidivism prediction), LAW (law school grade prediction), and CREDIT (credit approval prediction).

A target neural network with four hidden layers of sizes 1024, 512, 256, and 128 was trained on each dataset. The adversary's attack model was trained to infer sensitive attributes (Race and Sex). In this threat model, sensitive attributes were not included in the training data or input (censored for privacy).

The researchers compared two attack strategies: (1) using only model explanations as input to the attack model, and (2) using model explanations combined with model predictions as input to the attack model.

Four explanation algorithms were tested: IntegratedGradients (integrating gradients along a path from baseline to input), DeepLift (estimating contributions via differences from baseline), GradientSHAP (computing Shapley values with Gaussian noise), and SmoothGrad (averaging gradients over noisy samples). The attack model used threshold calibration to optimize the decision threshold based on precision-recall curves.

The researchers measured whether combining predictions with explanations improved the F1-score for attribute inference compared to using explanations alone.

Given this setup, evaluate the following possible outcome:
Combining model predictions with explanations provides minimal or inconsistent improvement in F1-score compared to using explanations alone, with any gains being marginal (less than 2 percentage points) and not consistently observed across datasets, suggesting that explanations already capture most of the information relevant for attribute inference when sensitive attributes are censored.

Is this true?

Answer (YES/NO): YES